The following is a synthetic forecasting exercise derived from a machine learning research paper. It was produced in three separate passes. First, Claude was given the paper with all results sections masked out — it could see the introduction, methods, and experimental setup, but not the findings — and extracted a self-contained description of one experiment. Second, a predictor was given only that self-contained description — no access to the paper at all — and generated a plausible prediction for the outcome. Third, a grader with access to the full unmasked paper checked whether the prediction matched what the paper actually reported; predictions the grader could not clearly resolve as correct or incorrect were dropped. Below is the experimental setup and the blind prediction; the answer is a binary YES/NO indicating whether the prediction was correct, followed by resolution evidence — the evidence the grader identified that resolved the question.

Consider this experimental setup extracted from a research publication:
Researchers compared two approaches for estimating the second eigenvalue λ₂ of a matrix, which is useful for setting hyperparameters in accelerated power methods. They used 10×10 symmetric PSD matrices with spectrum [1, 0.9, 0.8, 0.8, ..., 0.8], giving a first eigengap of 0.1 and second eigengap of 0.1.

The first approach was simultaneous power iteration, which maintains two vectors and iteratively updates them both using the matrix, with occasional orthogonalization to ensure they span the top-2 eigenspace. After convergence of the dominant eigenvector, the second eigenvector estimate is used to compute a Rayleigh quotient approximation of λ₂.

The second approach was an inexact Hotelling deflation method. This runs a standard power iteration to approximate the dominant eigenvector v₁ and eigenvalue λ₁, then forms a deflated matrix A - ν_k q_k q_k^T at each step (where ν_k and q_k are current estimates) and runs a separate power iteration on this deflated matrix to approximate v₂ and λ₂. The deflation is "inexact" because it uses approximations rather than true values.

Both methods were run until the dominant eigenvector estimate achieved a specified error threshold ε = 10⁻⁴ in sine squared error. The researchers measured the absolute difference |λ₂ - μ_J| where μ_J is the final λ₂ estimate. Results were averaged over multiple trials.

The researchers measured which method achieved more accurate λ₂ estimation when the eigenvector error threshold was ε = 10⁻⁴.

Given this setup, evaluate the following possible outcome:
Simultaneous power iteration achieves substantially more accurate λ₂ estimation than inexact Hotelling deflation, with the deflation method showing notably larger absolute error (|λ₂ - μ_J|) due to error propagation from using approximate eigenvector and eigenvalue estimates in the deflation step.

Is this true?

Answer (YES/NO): NO